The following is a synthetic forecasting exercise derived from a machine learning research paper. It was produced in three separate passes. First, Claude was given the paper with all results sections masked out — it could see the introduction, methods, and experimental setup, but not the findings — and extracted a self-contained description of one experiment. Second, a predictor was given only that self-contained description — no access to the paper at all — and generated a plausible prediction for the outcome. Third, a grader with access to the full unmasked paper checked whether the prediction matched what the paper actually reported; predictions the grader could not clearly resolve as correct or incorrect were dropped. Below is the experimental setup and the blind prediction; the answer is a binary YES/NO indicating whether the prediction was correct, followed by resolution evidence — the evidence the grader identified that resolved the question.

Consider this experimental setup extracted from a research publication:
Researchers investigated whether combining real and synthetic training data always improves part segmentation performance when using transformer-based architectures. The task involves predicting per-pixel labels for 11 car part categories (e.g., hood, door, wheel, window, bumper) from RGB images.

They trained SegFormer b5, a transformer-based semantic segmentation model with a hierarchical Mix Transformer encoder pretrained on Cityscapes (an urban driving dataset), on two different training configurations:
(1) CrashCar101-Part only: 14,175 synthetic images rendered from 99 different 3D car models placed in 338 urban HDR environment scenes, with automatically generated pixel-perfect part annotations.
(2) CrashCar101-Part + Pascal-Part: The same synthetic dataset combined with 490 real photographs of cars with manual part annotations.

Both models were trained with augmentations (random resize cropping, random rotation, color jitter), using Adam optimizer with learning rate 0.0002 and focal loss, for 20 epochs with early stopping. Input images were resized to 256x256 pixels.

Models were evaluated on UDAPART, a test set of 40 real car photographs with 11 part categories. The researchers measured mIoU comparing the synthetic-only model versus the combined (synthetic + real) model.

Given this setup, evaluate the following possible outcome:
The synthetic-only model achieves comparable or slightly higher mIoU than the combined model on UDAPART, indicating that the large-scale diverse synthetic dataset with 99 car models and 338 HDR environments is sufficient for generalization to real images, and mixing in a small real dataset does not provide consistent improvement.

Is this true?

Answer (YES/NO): YES